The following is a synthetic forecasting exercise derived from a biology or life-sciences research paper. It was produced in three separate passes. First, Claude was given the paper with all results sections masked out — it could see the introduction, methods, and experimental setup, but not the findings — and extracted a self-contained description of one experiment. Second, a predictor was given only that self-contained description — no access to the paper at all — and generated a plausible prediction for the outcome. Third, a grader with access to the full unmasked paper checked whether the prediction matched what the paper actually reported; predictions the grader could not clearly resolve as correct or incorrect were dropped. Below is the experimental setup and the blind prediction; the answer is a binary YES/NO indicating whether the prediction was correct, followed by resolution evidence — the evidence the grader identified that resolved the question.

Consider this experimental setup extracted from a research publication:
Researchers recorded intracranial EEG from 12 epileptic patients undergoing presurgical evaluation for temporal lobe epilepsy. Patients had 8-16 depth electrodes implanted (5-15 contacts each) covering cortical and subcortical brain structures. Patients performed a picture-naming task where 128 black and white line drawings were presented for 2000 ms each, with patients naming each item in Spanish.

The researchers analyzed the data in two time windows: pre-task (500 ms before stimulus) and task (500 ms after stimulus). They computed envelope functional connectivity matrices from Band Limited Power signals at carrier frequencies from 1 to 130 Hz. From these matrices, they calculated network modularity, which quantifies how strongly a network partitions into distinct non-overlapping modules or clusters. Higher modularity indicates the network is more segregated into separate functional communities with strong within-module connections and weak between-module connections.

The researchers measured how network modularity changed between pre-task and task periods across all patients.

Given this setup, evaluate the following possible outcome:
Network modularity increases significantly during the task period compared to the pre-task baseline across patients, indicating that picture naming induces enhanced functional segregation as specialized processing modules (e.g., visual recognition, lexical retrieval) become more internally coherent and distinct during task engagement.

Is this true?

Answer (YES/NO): NO